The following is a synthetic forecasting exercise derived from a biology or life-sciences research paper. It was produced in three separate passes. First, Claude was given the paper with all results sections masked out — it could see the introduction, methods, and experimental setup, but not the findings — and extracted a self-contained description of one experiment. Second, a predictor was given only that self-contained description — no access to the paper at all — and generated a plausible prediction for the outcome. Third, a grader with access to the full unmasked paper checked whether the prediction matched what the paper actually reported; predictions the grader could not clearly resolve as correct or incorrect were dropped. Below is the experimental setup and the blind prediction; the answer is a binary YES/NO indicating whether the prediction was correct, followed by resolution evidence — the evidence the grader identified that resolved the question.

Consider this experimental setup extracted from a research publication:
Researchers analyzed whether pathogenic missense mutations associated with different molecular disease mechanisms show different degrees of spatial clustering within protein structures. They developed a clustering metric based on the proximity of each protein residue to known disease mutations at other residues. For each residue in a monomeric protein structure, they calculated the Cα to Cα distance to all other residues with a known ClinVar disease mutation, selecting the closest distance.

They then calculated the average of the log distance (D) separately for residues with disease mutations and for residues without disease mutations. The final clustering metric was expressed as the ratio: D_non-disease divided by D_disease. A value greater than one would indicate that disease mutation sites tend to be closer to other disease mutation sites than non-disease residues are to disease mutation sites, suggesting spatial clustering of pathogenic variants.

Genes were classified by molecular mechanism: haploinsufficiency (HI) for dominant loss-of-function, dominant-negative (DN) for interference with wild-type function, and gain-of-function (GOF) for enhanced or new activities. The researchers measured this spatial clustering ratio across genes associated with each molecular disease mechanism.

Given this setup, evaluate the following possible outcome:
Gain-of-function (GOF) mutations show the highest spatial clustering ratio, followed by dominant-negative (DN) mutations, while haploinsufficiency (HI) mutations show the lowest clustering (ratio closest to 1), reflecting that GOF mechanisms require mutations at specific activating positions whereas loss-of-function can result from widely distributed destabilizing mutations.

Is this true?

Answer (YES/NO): NO